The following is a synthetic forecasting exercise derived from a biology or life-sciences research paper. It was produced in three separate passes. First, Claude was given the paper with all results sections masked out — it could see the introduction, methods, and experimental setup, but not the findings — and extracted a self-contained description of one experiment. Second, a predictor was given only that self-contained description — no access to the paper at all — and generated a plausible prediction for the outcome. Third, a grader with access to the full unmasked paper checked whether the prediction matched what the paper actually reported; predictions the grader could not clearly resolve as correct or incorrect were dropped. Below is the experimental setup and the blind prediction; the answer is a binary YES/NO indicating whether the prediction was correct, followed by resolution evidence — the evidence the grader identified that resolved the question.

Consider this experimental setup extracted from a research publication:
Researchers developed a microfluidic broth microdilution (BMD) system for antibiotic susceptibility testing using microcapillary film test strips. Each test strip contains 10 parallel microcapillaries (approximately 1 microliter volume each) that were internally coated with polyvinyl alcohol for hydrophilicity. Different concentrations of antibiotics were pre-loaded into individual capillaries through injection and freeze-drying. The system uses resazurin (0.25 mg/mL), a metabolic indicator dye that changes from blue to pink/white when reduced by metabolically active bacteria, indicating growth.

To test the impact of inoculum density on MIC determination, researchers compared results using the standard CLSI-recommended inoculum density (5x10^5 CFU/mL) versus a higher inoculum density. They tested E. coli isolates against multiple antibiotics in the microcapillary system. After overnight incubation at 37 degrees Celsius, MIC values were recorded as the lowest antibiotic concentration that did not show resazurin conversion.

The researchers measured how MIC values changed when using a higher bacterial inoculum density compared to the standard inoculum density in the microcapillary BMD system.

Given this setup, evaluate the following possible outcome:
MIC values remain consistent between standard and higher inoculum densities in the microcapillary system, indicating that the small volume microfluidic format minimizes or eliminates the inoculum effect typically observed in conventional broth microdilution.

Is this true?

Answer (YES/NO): NO